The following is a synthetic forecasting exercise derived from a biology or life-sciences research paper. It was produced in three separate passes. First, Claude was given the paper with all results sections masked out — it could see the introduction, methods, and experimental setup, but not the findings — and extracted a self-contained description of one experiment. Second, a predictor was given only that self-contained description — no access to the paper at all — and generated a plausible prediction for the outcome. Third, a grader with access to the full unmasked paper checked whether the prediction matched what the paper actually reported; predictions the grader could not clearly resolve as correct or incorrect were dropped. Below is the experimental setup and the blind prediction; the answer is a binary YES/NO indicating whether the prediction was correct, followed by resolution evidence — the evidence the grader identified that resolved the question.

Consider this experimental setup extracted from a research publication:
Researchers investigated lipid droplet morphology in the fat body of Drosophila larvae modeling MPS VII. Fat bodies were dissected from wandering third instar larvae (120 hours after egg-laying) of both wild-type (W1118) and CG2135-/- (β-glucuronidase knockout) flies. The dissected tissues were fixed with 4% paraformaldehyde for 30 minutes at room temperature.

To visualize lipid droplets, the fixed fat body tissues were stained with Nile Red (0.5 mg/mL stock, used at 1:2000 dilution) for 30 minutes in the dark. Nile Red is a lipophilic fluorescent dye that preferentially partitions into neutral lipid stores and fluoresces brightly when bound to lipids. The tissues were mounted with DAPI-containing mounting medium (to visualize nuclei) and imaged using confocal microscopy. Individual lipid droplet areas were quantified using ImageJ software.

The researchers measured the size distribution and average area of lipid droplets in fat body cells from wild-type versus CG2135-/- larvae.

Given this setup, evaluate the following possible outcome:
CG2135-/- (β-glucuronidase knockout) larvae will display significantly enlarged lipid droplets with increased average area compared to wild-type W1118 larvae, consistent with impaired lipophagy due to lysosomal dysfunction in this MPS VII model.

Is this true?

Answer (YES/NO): NO